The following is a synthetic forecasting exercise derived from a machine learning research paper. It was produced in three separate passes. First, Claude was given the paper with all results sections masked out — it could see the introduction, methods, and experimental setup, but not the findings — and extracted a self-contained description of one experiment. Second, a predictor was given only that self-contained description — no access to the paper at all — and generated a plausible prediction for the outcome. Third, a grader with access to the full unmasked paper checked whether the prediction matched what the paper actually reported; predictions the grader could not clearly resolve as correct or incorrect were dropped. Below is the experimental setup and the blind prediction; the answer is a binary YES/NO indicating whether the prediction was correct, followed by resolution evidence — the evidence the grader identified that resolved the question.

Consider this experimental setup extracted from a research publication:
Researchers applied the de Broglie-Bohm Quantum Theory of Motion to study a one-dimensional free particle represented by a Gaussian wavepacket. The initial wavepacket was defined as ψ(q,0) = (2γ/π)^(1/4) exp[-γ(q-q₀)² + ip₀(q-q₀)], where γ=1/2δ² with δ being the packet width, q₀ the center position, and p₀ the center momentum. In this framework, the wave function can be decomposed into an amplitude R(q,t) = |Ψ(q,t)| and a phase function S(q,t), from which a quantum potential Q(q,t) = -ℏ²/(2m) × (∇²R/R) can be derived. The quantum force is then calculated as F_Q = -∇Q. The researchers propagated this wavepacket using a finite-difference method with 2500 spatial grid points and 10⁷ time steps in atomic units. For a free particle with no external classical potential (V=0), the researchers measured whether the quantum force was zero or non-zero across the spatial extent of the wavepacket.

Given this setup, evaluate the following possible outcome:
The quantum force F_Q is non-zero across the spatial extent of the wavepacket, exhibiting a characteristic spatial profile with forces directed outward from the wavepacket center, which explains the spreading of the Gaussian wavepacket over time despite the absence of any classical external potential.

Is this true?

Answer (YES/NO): NO